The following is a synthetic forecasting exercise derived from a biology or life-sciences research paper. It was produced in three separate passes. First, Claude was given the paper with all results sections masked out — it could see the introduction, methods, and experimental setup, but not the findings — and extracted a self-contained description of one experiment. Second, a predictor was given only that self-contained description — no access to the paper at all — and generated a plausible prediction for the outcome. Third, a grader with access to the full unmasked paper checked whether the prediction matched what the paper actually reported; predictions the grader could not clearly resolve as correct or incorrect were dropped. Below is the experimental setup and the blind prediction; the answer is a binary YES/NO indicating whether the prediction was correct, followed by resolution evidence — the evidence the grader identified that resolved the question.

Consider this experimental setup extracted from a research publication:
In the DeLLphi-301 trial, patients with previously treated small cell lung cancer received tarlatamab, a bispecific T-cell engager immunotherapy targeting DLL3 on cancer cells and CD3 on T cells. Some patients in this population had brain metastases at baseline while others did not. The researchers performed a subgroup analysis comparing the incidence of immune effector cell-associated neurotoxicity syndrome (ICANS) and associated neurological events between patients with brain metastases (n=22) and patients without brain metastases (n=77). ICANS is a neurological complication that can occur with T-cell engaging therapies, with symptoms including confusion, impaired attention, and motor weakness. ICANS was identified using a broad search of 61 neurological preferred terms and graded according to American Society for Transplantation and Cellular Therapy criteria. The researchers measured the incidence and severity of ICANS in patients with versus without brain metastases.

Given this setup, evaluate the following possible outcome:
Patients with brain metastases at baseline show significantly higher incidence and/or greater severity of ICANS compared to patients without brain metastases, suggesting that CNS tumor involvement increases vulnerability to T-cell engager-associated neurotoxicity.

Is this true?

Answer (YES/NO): NO